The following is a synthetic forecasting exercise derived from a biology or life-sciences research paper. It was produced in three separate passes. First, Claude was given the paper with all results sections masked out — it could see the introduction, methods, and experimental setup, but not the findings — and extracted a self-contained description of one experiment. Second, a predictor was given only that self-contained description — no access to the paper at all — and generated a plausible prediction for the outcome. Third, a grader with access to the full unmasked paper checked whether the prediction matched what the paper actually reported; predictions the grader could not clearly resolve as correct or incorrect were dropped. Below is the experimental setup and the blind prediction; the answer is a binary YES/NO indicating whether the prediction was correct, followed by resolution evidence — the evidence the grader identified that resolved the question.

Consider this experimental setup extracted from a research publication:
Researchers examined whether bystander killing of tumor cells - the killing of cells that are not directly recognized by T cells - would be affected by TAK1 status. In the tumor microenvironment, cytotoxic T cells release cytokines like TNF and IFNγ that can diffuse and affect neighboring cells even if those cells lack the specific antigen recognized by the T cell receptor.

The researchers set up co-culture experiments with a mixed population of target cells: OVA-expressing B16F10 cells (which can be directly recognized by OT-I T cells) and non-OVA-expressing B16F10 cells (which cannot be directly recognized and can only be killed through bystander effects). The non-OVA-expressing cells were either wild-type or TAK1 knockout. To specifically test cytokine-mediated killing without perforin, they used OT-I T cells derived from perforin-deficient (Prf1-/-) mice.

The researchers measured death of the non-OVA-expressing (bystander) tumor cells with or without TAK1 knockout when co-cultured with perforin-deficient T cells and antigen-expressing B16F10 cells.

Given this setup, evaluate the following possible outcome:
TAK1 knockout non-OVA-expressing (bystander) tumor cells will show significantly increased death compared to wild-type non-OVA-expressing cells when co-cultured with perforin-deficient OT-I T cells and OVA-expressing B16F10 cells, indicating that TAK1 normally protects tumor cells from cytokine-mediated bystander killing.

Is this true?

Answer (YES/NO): YES